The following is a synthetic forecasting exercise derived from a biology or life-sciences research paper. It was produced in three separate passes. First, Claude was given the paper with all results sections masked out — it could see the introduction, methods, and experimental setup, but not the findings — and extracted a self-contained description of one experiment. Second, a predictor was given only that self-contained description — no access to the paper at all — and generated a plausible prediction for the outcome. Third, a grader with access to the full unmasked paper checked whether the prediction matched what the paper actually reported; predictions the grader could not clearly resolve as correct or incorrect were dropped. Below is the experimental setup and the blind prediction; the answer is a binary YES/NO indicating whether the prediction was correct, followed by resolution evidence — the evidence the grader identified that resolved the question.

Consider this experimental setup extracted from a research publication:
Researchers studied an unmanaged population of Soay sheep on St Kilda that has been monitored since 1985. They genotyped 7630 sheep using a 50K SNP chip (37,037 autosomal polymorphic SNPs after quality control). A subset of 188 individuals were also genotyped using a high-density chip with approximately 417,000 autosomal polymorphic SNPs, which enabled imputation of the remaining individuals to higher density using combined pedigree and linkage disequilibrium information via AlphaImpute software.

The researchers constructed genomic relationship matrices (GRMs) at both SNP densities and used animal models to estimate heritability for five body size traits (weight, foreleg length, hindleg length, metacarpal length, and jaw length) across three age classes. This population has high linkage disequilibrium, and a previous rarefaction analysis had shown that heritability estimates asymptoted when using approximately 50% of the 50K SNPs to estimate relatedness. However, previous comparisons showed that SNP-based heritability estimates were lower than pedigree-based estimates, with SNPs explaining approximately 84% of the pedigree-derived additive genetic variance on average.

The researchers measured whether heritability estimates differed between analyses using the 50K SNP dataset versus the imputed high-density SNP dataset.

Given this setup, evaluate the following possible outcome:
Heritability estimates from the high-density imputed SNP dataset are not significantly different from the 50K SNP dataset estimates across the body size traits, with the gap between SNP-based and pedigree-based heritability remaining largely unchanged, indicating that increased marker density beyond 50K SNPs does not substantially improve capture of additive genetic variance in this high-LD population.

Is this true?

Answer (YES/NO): YES